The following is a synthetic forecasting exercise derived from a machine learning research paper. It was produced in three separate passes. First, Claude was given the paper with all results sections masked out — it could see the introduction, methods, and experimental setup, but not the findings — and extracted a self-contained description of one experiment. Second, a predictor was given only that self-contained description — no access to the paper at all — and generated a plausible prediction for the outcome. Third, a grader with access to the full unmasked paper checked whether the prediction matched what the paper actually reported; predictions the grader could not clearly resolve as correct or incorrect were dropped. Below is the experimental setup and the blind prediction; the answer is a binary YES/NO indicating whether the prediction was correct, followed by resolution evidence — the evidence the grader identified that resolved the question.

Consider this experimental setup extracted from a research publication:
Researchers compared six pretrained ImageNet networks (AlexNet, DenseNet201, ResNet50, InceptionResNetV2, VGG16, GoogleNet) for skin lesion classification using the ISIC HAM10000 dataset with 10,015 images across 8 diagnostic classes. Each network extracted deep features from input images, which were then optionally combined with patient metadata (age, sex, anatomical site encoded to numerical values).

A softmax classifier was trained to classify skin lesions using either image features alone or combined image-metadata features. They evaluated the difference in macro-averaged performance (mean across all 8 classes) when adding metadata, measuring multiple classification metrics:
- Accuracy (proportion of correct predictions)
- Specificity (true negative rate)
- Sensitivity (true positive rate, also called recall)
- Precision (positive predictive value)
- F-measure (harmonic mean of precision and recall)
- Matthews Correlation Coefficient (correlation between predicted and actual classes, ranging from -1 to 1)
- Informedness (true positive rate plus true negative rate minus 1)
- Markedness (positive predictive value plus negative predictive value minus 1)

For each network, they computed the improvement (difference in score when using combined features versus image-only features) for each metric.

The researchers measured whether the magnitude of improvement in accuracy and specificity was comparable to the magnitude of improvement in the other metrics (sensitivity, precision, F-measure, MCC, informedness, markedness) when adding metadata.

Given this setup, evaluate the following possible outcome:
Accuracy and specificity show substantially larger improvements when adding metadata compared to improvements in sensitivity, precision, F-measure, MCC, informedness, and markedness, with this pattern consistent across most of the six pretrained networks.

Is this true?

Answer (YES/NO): NO